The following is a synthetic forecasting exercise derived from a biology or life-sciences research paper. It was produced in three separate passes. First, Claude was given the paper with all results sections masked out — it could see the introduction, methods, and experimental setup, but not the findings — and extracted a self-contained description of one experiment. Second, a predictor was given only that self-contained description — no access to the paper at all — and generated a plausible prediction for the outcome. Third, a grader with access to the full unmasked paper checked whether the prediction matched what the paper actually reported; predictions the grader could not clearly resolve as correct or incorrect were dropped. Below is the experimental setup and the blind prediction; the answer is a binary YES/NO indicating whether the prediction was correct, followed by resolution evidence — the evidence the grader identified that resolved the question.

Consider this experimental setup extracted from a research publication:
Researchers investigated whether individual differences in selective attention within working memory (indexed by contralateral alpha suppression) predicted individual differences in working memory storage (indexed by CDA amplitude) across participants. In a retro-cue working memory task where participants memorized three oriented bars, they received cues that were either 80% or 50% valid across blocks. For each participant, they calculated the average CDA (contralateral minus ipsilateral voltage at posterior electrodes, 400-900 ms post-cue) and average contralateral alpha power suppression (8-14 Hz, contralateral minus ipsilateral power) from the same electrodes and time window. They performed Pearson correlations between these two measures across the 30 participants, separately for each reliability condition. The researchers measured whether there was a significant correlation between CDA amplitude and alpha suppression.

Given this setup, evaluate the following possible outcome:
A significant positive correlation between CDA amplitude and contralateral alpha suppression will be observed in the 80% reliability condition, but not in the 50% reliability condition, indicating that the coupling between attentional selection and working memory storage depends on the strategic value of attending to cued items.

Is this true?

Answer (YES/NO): NO